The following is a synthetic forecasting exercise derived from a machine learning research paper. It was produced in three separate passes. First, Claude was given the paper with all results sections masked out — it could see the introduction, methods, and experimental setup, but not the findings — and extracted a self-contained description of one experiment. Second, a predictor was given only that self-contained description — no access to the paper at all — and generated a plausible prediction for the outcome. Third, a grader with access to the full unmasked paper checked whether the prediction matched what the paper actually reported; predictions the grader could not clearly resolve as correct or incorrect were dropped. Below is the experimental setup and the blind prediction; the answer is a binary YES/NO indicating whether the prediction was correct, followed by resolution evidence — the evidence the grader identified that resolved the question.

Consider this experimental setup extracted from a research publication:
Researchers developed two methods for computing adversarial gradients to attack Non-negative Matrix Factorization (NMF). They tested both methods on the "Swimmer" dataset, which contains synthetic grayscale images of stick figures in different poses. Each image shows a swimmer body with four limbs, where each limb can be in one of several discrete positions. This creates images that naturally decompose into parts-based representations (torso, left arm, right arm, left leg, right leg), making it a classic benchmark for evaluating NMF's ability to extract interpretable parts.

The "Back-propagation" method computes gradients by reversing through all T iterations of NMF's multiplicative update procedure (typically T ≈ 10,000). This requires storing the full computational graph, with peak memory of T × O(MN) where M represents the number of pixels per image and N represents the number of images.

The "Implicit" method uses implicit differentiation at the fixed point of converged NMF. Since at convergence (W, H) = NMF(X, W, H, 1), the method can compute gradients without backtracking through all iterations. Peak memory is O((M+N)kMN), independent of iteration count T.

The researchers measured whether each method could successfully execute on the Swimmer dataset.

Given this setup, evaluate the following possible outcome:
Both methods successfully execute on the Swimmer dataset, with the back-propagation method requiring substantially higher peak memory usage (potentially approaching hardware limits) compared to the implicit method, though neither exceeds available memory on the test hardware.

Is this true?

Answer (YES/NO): NO